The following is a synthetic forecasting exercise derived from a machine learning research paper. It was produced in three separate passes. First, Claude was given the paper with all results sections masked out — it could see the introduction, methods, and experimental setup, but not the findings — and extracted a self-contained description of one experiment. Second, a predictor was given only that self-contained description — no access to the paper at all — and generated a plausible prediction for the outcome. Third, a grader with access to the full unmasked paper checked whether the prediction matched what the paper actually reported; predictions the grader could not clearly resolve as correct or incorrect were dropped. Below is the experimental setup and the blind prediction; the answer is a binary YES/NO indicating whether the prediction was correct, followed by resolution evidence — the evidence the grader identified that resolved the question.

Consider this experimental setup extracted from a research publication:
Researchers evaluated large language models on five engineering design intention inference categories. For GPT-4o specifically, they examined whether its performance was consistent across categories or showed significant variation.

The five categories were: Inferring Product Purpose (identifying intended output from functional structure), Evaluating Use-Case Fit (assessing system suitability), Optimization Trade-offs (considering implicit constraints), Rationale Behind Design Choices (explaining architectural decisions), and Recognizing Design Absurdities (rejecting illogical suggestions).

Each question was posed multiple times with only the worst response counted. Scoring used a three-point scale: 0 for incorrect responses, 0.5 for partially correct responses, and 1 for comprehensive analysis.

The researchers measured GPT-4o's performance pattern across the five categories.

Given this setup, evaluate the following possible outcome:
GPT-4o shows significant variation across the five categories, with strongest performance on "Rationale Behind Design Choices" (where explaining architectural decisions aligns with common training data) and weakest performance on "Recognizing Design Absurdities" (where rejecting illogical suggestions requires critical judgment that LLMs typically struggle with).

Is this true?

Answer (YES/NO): NO